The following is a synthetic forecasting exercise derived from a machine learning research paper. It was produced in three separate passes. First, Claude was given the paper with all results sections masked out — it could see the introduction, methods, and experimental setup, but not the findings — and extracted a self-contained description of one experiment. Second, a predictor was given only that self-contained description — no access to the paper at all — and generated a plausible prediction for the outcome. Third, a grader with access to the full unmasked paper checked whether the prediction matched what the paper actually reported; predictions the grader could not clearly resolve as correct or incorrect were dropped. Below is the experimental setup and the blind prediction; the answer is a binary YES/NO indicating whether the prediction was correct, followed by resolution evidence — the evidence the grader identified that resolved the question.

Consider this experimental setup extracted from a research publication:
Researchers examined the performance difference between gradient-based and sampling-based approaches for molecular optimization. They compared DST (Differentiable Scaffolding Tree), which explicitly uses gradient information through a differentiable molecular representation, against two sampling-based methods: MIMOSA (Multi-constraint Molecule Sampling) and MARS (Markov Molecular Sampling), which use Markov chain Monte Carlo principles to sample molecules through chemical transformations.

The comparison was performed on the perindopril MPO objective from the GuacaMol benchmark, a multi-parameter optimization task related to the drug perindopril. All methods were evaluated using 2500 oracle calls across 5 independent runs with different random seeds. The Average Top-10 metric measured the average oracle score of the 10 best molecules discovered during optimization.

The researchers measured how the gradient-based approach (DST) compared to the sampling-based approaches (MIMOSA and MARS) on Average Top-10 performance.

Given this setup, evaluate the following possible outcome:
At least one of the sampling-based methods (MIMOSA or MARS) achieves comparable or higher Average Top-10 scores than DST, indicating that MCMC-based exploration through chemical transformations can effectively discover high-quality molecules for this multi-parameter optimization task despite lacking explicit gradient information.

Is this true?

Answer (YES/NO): YES